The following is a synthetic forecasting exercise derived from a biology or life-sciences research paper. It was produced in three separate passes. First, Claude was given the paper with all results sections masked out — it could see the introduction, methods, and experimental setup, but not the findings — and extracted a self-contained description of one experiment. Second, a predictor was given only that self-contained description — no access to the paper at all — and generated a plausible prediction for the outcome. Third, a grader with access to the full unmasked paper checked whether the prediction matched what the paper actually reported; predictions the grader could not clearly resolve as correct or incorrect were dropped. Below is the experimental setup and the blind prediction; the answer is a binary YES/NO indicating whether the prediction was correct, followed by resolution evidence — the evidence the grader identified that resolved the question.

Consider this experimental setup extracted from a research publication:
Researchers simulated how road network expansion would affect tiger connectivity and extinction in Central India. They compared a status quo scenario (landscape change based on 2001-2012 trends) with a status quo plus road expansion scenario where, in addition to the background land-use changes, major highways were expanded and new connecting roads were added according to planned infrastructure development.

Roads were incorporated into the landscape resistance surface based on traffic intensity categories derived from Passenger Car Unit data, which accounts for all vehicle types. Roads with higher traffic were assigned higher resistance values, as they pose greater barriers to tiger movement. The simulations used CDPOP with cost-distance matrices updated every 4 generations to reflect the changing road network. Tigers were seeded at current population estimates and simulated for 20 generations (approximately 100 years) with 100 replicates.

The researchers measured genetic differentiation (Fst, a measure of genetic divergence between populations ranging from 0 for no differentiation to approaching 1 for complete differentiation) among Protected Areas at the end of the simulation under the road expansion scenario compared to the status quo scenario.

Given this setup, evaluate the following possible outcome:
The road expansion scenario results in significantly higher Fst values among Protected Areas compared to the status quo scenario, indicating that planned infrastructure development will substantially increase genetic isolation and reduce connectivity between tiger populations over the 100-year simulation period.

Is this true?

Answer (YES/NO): YES